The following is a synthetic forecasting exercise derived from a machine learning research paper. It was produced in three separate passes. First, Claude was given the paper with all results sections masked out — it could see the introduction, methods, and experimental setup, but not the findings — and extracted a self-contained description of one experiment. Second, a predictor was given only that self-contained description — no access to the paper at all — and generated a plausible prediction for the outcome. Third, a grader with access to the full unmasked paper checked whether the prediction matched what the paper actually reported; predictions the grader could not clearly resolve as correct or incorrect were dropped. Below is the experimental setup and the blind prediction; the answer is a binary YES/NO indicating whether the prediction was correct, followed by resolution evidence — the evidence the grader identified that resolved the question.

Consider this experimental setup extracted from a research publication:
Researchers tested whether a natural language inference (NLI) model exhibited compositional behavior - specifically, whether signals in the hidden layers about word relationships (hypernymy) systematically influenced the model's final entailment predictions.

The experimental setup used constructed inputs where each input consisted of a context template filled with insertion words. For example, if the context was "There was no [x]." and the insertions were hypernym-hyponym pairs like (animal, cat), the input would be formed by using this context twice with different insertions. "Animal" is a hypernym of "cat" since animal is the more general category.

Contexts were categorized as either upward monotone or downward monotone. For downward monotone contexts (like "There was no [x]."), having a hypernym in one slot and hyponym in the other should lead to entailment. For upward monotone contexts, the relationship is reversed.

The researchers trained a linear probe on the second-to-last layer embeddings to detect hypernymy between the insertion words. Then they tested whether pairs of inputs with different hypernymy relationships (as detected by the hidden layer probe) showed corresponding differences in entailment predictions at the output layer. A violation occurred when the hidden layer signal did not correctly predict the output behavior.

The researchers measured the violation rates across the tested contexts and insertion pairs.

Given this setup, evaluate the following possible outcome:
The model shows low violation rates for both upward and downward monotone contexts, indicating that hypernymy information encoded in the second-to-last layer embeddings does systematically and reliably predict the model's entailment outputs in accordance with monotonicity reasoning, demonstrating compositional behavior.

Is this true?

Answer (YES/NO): NO